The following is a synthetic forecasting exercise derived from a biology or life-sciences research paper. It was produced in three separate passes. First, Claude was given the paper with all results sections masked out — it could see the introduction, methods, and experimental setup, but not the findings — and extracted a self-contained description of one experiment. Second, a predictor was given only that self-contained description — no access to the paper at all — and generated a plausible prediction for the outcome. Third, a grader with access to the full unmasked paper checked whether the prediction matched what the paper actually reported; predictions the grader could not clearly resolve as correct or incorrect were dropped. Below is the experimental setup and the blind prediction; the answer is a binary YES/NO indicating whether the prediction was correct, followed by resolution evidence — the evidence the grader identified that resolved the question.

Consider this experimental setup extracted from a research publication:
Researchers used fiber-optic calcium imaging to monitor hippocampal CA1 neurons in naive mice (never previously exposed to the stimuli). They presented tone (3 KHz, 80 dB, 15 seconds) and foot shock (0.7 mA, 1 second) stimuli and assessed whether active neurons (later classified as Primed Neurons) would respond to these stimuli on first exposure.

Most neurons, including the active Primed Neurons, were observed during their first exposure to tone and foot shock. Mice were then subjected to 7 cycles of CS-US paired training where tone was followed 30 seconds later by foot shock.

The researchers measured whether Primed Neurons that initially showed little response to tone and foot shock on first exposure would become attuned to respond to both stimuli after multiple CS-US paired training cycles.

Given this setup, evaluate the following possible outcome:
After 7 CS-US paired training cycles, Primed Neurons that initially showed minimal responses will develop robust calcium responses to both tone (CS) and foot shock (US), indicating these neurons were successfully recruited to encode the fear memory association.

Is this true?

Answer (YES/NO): YES